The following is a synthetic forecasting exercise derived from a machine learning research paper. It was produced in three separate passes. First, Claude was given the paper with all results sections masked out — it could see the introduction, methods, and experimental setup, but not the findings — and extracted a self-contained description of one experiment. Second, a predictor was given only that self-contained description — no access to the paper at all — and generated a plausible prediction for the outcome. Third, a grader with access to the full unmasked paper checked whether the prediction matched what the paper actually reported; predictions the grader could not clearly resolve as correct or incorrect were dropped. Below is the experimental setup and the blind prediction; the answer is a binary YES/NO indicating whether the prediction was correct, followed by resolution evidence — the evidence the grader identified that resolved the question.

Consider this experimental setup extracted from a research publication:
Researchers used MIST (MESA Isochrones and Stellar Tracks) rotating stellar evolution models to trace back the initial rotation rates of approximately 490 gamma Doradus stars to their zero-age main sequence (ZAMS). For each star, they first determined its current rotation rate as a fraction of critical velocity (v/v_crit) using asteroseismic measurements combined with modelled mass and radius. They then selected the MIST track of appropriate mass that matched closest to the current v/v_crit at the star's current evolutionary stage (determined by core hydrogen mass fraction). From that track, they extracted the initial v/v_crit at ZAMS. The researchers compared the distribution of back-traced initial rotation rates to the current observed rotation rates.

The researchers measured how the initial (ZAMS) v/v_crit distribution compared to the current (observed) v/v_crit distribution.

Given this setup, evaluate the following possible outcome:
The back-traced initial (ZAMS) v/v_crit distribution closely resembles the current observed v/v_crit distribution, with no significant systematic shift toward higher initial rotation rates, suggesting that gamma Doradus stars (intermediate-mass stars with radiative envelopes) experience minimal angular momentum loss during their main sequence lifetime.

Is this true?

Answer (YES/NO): YES